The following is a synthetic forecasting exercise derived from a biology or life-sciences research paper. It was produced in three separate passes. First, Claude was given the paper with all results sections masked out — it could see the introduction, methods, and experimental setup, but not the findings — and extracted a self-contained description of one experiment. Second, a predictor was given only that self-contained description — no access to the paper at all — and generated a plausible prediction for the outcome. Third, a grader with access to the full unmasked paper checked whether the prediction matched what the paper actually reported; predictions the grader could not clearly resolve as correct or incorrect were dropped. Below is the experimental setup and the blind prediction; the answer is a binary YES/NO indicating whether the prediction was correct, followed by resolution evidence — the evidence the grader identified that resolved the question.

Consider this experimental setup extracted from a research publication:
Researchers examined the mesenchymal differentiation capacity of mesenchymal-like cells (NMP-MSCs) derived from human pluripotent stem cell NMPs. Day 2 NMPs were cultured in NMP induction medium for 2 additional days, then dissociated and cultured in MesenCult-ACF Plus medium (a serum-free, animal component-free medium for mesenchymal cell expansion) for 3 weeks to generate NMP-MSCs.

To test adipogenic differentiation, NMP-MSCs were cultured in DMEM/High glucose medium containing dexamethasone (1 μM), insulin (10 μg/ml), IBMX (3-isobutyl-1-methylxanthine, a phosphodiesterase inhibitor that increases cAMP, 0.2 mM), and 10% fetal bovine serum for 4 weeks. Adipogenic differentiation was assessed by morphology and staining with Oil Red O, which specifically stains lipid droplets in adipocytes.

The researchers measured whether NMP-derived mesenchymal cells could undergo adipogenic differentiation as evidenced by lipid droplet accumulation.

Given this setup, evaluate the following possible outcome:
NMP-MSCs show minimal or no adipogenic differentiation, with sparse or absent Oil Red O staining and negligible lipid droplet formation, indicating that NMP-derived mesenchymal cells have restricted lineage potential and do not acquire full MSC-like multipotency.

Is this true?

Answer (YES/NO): NO